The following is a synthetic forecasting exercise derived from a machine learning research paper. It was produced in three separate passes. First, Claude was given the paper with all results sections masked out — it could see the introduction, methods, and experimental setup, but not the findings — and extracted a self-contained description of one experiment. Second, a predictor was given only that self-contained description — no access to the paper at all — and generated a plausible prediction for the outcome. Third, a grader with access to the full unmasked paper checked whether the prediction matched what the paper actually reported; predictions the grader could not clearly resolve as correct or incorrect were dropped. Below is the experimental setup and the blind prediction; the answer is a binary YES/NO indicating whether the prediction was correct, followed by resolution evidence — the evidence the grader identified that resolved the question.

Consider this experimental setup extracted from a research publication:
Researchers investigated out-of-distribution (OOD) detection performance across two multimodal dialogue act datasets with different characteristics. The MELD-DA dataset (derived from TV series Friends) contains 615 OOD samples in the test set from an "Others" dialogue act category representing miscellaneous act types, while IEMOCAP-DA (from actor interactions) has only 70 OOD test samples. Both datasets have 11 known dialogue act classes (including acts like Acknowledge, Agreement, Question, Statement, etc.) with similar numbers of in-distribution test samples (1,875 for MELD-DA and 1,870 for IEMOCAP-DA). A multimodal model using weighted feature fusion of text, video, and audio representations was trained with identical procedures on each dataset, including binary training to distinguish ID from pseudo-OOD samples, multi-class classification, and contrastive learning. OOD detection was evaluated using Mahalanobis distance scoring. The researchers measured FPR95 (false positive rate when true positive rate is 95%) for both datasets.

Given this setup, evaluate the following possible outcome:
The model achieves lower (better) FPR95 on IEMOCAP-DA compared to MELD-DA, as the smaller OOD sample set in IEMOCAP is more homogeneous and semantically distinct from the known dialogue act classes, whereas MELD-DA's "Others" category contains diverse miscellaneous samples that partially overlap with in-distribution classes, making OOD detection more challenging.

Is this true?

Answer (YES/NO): YES